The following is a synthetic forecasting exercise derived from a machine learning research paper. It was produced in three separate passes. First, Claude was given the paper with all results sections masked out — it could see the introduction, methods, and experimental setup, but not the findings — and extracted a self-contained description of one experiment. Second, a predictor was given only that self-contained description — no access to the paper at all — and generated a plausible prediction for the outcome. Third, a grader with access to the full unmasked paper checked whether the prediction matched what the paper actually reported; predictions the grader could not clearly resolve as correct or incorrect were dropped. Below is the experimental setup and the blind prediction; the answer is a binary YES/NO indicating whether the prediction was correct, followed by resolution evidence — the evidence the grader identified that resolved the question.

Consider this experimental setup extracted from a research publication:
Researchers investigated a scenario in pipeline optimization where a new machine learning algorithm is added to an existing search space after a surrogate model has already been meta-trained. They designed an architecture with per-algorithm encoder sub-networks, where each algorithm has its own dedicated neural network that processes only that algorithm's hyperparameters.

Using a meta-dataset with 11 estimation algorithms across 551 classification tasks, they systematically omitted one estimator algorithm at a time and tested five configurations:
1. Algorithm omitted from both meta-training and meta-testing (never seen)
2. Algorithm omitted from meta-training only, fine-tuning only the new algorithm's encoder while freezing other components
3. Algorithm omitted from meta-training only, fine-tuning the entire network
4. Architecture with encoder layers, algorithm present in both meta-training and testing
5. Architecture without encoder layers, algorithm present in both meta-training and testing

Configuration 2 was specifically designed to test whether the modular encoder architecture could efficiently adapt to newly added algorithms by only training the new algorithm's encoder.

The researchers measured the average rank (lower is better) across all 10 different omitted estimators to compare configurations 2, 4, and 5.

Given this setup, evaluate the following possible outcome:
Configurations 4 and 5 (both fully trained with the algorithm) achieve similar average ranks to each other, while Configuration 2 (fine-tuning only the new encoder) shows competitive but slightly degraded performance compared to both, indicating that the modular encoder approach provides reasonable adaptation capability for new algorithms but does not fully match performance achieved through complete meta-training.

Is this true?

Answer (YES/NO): NO